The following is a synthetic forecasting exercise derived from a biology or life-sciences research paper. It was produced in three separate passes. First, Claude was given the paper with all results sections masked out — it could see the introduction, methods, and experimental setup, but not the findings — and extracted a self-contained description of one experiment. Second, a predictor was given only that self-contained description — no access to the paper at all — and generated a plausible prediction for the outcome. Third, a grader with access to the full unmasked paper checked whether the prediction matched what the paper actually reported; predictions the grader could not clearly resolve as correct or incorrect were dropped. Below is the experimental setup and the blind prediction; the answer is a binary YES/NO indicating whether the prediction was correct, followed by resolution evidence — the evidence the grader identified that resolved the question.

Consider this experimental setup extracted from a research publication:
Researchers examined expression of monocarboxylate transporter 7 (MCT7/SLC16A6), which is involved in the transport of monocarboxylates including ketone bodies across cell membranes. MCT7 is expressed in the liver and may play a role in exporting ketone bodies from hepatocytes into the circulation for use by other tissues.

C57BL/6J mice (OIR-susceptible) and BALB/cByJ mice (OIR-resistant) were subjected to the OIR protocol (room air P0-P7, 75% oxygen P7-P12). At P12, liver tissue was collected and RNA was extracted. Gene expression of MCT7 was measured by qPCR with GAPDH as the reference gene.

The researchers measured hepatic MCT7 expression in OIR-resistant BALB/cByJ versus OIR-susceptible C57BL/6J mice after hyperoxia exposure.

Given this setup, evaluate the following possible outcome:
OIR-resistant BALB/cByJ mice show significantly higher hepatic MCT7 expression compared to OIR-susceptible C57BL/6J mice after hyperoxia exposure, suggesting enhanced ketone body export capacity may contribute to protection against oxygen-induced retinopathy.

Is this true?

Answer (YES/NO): YES